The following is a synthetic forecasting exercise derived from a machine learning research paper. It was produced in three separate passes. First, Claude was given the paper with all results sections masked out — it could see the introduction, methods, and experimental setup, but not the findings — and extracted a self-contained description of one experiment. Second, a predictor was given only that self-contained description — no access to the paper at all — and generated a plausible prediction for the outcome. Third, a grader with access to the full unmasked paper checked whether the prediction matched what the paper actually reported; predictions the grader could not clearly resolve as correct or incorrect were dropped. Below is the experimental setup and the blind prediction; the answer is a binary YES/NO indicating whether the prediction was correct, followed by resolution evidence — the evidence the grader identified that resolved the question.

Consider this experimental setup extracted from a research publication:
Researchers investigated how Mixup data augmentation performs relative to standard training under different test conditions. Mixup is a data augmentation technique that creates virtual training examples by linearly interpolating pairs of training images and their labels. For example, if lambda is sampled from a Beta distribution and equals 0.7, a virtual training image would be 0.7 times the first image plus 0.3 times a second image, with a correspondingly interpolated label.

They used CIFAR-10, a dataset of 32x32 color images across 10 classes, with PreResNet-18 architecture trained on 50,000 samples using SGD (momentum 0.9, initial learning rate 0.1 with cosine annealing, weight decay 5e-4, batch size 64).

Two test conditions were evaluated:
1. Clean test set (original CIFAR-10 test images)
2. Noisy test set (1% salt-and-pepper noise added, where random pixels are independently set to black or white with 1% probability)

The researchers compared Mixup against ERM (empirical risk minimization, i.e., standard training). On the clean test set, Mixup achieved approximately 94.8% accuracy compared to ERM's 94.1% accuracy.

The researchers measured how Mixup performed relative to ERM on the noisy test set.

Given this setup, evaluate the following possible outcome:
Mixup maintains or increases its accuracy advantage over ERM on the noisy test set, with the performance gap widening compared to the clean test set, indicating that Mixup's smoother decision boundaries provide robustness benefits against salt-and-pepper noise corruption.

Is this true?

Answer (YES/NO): NO